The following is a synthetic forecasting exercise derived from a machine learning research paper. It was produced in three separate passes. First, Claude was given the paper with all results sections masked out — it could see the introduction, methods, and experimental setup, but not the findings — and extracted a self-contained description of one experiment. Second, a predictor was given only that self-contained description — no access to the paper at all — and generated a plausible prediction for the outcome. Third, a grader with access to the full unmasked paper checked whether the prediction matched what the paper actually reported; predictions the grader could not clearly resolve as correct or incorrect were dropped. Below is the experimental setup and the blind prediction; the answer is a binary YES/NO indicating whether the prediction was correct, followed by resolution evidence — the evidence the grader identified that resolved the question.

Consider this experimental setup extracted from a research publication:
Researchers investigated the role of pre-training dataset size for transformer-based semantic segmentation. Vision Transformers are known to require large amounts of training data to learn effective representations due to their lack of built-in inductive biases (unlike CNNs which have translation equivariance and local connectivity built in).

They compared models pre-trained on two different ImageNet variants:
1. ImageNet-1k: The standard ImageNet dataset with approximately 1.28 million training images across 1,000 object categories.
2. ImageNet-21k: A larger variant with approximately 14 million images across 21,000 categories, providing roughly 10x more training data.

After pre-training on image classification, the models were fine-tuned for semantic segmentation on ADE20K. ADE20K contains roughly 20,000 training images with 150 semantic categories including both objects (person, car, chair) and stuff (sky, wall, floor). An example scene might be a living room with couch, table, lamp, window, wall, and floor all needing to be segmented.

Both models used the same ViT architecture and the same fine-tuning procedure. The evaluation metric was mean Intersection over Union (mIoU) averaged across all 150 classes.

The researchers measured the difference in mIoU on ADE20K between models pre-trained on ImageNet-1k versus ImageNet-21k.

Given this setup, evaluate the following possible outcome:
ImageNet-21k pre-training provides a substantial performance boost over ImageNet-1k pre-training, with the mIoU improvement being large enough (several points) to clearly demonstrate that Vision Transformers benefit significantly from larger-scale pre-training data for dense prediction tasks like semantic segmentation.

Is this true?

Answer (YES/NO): NO